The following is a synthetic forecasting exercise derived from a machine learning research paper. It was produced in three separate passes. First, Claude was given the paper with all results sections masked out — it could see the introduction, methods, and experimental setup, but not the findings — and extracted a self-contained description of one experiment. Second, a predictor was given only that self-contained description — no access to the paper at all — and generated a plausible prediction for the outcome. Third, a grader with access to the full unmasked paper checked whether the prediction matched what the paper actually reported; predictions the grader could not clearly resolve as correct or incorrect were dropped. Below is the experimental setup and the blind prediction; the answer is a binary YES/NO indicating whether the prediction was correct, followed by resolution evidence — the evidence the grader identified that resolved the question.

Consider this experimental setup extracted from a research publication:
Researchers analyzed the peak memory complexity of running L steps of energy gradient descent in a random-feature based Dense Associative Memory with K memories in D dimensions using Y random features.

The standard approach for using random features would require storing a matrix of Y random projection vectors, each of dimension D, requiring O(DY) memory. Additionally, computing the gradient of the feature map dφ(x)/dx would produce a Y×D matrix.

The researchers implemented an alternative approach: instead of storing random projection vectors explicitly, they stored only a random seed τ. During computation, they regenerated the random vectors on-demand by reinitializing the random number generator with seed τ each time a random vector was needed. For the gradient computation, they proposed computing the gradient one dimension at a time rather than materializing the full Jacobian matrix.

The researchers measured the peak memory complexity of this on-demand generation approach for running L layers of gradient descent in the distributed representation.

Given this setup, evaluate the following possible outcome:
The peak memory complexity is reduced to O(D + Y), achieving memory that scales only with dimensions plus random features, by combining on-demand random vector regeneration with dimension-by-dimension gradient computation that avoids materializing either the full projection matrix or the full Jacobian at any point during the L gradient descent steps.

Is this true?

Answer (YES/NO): YES